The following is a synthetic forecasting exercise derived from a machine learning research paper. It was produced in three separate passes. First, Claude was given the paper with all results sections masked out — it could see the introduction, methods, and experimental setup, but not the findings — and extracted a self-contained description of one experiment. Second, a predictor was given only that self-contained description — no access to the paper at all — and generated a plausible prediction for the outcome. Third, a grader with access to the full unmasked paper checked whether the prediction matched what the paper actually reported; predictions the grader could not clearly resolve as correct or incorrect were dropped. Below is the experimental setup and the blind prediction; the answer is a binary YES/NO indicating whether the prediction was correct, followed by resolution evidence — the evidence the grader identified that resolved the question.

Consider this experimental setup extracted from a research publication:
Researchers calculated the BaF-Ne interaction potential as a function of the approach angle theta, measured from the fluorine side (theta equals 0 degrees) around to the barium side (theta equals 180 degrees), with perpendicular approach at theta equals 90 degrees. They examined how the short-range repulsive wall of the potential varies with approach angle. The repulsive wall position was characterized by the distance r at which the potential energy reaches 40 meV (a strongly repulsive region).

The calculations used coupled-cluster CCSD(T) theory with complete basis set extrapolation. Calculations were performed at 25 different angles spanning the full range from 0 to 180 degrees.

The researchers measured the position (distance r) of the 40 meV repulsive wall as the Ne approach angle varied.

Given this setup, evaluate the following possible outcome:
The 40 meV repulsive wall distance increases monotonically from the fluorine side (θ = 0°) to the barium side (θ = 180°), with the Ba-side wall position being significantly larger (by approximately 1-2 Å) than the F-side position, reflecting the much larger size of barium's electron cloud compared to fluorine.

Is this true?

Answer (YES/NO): NO